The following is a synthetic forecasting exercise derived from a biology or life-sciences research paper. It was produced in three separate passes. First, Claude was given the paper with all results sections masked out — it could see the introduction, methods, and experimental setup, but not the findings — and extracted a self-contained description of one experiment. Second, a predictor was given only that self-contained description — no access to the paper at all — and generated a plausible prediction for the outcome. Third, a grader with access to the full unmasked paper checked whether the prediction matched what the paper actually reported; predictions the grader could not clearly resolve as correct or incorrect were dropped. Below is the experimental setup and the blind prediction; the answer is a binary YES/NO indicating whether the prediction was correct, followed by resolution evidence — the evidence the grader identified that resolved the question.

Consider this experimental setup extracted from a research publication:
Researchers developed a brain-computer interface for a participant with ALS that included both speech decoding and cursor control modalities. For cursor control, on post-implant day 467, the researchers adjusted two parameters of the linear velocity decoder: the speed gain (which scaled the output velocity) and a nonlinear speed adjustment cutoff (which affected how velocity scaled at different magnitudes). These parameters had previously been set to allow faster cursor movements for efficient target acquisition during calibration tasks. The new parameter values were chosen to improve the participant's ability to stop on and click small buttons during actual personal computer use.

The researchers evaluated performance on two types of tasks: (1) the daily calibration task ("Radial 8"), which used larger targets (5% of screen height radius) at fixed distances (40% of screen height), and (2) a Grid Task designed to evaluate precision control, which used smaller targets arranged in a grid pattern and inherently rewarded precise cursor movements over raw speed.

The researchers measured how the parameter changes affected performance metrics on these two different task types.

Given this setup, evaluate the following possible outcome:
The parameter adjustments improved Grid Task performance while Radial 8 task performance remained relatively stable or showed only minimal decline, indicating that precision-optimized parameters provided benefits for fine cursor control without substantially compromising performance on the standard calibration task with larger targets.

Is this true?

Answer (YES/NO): YES